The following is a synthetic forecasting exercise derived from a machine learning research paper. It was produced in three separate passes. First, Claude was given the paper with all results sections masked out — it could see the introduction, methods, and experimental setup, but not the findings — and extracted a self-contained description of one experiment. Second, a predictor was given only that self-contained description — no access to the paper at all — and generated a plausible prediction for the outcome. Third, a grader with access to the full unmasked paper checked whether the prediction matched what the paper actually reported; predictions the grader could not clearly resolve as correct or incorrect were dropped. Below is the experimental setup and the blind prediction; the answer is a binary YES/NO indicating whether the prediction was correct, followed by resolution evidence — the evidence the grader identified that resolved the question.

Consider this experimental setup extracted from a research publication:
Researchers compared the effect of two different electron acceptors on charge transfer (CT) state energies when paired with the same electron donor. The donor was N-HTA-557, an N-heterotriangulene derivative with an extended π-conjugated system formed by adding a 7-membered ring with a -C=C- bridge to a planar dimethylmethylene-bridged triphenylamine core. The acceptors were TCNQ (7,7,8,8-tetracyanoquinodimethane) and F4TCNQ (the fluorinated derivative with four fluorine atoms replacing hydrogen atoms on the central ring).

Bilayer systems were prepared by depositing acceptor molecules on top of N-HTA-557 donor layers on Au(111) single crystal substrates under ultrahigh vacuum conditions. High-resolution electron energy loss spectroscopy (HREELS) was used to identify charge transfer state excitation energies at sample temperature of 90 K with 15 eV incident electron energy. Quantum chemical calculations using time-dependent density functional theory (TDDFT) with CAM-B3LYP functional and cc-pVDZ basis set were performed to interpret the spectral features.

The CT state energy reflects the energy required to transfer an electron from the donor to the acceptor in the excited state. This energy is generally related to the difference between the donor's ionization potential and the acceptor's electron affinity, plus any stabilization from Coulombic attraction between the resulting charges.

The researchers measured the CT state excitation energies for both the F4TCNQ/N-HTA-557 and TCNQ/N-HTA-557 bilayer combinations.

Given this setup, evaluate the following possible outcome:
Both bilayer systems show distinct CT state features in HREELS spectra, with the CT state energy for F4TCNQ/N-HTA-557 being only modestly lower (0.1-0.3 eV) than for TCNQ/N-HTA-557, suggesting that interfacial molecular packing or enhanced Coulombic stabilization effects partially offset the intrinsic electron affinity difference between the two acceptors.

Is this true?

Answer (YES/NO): NO